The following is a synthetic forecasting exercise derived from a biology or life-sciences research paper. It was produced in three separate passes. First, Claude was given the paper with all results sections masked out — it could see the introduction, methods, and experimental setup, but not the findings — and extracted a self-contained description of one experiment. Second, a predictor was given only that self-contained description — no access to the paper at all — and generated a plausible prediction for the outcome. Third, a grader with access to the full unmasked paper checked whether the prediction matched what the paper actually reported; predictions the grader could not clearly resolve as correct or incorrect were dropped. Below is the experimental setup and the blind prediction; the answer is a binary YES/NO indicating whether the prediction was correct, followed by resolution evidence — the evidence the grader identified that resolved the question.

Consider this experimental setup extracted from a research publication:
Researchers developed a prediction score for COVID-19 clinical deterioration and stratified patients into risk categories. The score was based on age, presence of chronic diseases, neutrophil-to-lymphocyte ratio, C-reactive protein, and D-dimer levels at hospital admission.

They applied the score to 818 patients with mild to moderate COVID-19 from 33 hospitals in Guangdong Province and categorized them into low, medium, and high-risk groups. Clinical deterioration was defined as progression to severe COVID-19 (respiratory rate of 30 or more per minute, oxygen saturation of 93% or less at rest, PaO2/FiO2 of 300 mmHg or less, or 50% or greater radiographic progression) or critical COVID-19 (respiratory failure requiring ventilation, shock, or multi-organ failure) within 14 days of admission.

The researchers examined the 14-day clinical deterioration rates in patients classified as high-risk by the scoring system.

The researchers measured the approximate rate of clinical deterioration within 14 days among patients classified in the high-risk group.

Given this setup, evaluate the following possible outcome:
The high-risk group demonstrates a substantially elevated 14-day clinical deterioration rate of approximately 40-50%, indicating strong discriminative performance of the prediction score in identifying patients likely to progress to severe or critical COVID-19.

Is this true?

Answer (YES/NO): YES